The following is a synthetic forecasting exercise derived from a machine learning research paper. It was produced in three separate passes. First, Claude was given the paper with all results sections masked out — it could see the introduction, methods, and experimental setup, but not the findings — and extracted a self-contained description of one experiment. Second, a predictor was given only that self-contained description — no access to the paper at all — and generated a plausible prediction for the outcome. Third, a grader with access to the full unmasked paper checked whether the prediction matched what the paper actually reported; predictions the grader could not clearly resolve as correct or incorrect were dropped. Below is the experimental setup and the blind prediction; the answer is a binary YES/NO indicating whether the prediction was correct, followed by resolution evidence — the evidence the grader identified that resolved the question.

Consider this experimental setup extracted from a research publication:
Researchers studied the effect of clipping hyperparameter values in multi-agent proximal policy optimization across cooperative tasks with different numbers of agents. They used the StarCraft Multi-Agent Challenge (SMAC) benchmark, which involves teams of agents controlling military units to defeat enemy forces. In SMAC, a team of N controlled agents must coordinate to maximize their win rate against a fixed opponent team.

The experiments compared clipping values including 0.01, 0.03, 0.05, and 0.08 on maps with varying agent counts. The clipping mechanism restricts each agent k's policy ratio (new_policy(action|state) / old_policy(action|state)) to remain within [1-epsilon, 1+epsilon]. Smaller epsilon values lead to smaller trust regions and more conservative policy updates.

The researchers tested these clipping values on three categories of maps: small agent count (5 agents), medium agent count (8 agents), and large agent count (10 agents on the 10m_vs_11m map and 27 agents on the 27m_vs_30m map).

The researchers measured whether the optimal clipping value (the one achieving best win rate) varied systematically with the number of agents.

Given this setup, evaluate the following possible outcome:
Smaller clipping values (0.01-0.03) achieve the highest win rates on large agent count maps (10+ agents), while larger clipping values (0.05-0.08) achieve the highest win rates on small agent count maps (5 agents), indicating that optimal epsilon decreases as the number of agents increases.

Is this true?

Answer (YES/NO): NO